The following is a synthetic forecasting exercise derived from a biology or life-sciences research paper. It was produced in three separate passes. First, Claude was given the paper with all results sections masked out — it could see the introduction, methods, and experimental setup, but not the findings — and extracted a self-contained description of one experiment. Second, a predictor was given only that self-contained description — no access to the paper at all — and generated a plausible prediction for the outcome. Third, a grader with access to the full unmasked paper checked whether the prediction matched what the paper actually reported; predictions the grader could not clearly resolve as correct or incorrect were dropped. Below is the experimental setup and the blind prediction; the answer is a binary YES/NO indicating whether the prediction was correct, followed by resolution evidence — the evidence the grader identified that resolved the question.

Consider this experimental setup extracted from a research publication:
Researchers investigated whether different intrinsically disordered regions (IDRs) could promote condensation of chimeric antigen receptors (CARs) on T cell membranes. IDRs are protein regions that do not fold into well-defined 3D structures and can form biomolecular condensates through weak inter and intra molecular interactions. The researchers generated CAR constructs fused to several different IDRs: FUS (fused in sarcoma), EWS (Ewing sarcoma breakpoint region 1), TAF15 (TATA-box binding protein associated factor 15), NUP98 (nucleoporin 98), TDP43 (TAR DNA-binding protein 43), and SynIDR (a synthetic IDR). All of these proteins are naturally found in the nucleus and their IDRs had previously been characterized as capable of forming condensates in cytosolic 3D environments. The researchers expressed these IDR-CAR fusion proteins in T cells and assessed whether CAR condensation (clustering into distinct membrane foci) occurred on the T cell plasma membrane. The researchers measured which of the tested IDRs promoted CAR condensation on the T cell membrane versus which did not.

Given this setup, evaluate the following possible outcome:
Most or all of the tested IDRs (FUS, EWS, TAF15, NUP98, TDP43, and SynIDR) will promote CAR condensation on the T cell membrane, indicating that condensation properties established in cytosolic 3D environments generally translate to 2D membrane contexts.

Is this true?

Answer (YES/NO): NO